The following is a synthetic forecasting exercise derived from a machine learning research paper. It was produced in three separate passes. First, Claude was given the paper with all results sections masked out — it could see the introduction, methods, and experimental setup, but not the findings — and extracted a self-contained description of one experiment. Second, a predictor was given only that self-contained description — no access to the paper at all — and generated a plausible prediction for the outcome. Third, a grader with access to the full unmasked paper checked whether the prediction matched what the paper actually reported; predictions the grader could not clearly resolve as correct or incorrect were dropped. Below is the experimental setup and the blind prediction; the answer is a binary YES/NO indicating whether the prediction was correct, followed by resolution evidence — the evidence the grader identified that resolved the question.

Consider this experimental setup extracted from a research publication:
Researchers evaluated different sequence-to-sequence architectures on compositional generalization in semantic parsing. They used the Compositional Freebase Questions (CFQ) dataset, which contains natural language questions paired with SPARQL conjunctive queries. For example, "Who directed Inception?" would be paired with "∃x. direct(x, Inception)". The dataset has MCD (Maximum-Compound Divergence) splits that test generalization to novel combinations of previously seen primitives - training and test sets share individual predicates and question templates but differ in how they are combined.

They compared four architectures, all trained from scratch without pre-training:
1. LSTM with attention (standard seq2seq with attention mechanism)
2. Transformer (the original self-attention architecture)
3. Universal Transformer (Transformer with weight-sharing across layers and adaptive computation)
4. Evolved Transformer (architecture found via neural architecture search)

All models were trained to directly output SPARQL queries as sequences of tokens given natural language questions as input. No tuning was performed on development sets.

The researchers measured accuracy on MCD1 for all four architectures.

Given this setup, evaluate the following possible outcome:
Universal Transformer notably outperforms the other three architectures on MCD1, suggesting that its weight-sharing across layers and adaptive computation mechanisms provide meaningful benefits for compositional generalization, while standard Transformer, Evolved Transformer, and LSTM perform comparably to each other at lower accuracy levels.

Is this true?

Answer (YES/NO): NO